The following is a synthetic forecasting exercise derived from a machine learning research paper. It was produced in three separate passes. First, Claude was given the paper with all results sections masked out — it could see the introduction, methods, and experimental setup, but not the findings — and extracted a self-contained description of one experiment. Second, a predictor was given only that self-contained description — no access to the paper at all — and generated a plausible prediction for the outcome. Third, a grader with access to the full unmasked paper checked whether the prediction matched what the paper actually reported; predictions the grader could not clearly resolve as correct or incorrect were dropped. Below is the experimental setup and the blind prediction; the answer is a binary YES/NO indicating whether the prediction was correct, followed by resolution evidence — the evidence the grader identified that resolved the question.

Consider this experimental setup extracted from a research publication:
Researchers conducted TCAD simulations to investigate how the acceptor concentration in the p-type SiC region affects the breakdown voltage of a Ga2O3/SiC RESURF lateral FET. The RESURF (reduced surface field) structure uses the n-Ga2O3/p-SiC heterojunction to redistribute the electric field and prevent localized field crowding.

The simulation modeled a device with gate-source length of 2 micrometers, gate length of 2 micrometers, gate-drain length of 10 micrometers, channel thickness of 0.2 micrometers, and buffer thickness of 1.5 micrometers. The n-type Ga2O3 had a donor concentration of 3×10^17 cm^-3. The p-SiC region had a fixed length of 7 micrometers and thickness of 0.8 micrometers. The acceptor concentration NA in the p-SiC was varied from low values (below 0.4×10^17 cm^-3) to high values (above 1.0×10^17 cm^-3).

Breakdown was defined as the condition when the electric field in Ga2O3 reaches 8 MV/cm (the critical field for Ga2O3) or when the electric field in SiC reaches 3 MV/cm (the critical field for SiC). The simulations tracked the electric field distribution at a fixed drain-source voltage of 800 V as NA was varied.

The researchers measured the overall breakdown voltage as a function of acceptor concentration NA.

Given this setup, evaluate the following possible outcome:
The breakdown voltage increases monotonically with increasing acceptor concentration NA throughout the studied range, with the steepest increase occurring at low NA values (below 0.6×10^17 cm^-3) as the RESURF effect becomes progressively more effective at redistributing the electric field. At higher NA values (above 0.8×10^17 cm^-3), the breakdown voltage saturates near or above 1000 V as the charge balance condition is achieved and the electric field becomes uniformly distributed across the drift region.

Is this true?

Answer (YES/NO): NO